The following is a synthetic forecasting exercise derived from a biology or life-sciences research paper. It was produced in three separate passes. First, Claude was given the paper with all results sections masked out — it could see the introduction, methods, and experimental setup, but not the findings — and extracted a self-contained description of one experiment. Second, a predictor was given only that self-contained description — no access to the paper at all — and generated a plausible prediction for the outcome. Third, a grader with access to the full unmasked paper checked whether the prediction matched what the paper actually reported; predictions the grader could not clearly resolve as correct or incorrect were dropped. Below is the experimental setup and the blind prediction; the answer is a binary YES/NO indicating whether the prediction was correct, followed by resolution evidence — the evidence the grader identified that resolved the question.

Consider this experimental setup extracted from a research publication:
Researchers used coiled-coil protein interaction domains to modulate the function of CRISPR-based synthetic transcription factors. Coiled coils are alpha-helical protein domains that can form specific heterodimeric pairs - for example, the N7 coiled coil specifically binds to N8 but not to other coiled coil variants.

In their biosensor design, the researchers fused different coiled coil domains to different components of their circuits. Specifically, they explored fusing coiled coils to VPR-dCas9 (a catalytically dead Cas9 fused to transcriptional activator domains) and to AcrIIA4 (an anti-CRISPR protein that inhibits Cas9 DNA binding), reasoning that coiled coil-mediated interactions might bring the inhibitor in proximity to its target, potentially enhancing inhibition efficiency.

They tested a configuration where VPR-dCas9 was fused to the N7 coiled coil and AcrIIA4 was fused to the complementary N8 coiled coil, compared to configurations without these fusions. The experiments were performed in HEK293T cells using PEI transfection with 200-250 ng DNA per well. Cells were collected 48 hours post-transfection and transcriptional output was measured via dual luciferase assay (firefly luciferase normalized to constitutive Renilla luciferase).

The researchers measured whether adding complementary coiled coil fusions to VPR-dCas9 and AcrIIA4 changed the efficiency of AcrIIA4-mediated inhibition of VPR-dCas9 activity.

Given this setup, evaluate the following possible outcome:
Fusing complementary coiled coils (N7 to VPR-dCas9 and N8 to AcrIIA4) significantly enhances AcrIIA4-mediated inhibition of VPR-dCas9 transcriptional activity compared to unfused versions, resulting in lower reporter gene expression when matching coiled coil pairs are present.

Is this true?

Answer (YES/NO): YES